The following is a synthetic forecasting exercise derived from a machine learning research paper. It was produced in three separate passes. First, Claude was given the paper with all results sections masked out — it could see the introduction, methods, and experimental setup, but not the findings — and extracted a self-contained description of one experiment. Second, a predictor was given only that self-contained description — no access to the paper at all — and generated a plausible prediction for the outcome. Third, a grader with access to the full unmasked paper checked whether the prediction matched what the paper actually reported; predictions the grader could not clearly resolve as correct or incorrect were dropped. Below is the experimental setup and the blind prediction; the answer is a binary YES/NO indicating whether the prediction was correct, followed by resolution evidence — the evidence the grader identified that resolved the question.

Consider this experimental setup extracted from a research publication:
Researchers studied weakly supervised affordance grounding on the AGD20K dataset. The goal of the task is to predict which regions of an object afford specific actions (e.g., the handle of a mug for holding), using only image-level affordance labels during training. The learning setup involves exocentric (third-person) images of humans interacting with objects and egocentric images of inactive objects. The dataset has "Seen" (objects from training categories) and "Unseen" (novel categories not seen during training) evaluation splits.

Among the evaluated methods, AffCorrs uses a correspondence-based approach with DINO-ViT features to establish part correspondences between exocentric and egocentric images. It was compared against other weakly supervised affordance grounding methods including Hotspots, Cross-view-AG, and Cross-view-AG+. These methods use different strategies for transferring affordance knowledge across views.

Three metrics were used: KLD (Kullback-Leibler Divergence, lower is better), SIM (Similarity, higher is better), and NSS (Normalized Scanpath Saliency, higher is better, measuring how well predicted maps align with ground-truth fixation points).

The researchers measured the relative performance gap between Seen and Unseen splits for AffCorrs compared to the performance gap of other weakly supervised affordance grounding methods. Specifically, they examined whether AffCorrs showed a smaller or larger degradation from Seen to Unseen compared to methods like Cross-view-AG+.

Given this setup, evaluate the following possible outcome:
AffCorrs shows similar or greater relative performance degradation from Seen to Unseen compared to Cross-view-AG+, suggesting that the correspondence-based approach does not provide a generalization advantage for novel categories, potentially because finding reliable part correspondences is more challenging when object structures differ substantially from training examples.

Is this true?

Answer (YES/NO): NO